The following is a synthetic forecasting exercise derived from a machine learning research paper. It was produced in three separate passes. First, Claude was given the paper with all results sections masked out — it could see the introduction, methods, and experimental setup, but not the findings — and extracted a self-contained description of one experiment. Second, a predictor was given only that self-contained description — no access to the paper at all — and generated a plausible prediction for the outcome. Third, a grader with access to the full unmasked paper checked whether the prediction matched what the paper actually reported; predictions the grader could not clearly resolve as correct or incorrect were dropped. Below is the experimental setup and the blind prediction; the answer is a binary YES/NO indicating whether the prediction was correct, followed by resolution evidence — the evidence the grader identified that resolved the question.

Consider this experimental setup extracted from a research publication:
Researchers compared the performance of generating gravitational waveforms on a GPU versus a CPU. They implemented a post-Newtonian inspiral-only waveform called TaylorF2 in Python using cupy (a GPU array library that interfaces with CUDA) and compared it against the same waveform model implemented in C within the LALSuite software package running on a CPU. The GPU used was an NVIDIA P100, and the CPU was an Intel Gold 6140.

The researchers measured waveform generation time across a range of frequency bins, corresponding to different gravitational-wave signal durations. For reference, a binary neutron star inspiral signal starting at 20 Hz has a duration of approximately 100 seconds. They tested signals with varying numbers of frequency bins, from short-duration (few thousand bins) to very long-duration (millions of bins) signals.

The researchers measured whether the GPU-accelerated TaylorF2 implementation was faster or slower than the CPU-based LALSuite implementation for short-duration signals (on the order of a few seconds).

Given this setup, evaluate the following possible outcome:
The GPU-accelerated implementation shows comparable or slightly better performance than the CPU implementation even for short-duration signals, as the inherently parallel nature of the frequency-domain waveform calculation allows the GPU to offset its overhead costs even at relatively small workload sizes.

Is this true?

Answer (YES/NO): NO